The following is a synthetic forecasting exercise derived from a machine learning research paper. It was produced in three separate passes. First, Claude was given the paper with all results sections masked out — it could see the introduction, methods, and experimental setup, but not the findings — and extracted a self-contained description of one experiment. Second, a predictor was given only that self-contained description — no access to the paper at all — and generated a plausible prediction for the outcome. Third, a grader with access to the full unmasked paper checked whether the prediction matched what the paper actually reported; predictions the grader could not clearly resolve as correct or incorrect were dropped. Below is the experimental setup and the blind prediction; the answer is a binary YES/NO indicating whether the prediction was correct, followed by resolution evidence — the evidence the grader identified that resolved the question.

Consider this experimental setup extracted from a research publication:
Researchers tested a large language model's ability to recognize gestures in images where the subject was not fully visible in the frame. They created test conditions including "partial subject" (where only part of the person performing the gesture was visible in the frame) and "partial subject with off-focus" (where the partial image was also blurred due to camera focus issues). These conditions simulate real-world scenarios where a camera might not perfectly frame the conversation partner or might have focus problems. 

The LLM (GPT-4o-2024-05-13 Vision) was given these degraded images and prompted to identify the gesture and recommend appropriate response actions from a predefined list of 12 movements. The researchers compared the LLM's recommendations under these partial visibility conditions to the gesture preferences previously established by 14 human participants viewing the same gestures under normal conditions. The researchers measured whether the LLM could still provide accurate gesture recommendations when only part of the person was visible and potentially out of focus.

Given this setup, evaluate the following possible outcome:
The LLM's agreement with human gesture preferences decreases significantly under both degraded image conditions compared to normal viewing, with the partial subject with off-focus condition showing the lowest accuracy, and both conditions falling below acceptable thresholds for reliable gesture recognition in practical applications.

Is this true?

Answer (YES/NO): NO